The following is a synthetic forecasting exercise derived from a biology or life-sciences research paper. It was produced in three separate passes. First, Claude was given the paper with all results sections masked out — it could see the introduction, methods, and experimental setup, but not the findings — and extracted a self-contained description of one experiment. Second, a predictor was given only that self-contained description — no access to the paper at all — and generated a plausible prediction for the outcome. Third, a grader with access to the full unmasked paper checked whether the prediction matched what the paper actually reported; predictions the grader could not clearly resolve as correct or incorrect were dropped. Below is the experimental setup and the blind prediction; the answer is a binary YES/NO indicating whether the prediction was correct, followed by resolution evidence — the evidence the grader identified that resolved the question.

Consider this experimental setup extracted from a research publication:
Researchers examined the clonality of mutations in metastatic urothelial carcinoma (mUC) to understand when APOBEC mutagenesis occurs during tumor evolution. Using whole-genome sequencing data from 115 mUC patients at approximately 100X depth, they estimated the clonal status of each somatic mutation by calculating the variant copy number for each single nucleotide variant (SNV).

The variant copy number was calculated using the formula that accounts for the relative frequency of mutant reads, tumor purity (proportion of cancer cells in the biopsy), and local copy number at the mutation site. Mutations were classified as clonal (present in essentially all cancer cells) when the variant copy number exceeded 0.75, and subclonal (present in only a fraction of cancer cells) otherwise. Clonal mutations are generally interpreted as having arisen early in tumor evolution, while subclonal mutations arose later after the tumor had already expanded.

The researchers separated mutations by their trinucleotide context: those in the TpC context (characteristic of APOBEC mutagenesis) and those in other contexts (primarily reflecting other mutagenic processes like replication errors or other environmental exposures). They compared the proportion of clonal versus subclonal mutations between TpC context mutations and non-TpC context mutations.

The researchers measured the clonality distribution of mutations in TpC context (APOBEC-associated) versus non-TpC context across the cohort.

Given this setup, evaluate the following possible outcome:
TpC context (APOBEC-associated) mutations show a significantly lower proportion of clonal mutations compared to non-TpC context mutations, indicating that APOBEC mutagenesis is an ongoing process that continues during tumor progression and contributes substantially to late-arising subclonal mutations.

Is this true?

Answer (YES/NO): YES